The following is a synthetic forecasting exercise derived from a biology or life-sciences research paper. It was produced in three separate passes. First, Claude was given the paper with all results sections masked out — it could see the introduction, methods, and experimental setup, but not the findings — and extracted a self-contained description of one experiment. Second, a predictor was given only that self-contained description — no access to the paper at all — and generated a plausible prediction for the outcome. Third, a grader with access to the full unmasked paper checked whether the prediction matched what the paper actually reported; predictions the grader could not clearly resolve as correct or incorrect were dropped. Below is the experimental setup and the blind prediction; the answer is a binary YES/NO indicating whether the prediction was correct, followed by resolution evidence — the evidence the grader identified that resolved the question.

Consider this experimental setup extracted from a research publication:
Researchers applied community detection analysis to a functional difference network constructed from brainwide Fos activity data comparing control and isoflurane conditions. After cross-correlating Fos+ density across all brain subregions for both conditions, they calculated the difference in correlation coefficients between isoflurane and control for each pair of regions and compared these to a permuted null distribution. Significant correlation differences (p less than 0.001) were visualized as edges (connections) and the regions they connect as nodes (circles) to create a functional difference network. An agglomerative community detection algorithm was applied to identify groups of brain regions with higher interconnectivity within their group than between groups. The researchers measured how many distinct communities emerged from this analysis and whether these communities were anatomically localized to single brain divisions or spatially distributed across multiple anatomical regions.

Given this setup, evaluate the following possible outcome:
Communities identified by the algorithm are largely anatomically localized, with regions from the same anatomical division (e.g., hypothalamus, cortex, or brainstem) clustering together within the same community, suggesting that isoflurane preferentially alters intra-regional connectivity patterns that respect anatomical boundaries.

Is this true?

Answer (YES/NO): NO